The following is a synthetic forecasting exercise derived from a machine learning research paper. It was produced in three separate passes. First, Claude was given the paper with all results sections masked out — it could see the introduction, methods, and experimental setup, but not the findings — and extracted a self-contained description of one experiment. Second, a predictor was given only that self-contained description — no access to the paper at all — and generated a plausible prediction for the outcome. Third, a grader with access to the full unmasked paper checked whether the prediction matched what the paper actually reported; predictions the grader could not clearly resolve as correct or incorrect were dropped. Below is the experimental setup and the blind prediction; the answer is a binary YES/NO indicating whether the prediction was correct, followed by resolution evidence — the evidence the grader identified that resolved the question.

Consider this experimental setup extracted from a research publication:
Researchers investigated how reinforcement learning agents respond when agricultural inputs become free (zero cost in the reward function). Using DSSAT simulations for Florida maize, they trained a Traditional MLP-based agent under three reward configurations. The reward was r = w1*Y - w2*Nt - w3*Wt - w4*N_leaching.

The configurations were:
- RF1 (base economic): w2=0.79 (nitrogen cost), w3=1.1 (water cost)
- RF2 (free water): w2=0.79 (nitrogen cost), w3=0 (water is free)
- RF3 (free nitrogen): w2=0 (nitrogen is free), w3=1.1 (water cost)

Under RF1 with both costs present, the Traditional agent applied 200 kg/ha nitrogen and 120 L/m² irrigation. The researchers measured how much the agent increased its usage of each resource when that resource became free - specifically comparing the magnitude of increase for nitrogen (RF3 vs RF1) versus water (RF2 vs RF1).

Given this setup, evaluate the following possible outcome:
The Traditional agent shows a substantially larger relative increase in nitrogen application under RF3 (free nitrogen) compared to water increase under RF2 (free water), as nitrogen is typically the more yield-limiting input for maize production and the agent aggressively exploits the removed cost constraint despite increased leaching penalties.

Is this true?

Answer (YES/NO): YES